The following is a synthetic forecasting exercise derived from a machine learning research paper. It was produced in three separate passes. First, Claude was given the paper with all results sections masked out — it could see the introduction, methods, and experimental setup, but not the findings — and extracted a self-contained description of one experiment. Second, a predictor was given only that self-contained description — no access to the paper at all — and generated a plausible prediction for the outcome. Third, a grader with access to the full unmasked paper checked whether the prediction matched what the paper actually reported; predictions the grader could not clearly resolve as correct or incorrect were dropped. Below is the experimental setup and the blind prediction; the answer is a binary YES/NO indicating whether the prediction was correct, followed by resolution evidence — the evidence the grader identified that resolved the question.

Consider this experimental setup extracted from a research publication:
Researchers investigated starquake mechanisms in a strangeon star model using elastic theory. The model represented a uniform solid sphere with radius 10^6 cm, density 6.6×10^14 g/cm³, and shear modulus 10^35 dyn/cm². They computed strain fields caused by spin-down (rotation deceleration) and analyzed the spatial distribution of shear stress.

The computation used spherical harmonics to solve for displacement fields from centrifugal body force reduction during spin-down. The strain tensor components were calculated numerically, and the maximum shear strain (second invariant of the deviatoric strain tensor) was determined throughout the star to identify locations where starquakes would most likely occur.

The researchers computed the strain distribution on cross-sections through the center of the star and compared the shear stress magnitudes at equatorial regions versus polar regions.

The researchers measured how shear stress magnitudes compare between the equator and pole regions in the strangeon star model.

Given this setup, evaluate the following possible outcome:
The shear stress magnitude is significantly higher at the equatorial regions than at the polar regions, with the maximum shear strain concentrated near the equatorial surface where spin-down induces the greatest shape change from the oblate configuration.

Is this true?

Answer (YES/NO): NO